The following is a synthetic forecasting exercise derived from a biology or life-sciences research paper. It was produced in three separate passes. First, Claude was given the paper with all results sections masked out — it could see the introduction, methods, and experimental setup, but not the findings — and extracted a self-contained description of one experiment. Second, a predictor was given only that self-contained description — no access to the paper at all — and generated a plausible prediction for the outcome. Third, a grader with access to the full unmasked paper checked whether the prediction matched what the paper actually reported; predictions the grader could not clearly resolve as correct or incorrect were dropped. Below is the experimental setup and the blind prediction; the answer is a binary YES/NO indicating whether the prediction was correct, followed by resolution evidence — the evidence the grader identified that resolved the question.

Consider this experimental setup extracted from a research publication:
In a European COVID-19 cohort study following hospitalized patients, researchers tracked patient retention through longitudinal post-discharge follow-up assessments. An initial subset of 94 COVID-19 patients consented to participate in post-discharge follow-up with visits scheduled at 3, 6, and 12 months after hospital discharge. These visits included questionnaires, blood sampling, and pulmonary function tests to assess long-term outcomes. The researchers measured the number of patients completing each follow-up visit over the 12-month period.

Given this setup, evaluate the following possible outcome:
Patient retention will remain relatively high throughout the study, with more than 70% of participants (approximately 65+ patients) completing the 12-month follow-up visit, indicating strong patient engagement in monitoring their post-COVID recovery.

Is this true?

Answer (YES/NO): YES